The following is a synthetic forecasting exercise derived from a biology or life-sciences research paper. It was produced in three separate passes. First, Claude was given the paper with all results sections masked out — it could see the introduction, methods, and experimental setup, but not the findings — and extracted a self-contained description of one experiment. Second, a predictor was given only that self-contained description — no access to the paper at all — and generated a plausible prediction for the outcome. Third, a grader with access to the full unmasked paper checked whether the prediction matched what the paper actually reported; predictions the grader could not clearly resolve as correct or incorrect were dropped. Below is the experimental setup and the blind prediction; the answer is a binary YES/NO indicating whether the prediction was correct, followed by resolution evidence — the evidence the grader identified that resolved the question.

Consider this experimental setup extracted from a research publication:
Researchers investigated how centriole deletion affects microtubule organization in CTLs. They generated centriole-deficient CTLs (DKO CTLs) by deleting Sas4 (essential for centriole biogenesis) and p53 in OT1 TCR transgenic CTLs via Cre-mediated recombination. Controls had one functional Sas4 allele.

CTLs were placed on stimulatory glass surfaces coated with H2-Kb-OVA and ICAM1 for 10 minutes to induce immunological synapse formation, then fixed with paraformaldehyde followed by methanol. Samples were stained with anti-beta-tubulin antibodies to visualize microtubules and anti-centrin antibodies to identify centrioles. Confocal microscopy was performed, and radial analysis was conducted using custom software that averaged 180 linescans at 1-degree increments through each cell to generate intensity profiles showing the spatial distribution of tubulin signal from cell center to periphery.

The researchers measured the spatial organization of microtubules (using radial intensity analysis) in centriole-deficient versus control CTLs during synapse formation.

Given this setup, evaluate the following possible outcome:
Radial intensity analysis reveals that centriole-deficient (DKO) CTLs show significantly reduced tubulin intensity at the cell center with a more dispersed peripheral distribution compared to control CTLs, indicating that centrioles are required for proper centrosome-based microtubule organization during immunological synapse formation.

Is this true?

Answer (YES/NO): YES